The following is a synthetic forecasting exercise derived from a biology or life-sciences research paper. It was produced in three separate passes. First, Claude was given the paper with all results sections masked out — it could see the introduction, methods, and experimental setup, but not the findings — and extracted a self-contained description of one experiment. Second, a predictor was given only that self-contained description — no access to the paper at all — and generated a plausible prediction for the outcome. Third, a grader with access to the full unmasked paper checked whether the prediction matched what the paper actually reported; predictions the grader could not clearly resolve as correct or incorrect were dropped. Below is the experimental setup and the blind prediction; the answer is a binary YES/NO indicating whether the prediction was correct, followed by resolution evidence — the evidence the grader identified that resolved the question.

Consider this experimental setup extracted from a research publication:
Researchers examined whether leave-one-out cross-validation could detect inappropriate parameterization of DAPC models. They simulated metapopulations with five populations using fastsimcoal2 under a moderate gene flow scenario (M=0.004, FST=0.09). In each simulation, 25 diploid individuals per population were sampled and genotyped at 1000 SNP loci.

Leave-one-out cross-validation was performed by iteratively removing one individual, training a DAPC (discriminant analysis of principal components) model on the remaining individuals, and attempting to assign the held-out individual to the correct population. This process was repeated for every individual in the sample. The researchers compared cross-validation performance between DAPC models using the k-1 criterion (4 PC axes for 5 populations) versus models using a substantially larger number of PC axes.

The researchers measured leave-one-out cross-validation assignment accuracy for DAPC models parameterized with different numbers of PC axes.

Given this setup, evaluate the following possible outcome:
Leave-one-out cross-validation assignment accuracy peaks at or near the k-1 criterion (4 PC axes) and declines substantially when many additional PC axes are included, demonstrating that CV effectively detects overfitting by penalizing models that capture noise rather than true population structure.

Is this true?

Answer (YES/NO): NO